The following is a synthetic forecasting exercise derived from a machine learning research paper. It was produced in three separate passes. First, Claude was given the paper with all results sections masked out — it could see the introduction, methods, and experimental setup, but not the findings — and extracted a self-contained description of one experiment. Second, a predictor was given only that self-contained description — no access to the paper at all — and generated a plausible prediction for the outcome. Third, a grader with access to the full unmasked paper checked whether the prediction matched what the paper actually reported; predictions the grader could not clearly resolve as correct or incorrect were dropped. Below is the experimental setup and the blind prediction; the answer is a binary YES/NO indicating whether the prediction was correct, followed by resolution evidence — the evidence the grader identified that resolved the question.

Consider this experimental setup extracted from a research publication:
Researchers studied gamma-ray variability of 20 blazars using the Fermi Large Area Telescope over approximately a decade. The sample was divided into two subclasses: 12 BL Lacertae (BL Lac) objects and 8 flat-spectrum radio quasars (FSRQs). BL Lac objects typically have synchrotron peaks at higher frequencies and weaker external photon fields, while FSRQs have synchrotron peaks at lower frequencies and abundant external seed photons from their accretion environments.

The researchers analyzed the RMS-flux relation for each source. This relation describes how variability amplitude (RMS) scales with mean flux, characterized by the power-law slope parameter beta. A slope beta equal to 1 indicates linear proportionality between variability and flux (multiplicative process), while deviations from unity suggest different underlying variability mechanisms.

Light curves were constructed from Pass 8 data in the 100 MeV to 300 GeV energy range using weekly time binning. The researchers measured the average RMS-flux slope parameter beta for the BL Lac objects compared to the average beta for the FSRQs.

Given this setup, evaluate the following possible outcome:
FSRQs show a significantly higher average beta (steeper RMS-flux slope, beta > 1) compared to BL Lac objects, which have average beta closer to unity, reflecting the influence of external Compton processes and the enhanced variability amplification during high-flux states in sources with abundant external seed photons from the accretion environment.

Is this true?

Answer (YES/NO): NO